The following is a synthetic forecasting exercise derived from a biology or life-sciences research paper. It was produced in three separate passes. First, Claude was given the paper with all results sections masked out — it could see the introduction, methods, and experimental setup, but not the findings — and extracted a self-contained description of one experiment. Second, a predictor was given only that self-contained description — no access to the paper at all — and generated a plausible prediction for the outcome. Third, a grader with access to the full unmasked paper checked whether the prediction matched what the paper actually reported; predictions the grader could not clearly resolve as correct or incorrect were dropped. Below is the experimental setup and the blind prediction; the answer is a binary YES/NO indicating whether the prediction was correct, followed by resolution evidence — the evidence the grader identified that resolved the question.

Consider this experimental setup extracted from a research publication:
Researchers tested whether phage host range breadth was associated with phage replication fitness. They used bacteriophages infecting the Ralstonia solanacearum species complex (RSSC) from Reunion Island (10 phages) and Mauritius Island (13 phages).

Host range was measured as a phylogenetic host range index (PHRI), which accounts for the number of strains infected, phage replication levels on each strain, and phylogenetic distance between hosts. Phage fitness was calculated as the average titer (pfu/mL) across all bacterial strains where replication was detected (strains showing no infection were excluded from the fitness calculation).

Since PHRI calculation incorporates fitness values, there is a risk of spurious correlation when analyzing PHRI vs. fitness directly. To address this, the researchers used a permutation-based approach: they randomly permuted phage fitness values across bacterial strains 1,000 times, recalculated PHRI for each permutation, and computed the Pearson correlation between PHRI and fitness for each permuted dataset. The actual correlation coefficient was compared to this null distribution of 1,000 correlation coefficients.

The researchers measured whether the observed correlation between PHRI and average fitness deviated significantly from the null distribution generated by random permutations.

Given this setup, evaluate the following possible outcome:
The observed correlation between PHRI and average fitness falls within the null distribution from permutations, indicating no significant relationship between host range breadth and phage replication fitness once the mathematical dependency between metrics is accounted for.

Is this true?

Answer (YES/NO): NO